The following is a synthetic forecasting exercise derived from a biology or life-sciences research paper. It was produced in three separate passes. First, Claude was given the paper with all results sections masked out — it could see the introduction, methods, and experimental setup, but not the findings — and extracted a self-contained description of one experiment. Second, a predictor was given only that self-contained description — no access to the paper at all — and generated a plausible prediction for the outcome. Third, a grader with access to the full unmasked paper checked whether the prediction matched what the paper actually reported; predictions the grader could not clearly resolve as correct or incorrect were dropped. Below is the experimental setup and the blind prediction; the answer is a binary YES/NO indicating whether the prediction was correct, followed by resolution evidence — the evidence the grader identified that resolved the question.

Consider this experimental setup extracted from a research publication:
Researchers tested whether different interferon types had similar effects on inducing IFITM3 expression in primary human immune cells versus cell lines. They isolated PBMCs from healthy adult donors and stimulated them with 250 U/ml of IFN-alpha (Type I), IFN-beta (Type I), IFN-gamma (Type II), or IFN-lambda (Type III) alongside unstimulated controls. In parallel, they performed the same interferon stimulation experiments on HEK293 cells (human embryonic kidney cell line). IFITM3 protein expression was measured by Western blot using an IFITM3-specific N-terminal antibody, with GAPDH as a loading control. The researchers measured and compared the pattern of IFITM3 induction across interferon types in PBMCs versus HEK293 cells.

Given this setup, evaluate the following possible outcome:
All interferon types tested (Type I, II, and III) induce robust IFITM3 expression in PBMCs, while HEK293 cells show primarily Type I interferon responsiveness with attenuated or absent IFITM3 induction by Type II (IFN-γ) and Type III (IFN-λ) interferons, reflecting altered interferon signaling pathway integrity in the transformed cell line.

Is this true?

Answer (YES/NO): NO